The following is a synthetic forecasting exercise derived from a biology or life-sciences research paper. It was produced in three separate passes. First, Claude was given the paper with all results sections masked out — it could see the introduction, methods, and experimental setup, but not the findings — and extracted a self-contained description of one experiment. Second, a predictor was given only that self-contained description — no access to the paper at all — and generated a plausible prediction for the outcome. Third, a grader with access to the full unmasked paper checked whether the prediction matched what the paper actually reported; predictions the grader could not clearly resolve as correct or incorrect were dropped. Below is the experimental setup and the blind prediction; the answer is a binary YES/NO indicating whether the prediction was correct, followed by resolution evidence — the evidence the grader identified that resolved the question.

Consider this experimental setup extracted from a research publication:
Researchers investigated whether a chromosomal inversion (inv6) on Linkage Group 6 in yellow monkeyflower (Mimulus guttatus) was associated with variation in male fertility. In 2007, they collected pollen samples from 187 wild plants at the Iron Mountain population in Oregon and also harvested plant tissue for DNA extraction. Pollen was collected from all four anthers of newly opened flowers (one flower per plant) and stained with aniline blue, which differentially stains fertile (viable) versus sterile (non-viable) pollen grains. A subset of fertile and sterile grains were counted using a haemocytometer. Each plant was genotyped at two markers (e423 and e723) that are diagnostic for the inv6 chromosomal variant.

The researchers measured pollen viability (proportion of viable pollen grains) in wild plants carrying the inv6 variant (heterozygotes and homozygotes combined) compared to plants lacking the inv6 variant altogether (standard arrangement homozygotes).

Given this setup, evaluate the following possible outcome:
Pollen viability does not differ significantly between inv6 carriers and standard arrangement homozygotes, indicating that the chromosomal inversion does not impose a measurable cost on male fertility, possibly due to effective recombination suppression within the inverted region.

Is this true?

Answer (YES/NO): NO